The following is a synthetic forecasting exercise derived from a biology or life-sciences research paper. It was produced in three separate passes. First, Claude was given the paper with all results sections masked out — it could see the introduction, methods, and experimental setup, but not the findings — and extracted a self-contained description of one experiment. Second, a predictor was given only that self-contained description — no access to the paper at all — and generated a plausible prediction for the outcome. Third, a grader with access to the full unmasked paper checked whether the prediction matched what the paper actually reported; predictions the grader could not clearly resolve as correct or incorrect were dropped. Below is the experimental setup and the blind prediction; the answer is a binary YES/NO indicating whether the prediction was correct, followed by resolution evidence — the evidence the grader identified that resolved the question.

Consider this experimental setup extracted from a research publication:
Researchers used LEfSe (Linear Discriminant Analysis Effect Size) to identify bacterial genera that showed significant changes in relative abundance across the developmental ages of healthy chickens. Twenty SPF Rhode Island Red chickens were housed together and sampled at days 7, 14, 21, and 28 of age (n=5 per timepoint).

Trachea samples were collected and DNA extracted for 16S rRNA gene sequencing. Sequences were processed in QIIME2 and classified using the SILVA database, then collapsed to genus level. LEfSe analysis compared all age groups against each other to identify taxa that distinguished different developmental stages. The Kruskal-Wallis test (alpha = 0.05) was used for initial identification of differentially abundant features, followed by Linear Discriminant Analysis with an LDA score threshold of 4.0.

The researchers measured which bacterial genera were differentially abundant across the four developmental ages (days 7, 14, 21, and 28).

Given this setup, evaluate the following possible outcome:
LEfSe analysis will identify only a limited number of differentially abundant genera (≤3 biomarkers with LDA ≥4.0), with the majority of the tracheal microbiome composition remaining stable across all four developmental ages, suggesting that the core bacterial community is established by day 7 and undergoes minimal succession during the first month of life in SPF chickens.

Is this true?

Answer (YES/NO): NO